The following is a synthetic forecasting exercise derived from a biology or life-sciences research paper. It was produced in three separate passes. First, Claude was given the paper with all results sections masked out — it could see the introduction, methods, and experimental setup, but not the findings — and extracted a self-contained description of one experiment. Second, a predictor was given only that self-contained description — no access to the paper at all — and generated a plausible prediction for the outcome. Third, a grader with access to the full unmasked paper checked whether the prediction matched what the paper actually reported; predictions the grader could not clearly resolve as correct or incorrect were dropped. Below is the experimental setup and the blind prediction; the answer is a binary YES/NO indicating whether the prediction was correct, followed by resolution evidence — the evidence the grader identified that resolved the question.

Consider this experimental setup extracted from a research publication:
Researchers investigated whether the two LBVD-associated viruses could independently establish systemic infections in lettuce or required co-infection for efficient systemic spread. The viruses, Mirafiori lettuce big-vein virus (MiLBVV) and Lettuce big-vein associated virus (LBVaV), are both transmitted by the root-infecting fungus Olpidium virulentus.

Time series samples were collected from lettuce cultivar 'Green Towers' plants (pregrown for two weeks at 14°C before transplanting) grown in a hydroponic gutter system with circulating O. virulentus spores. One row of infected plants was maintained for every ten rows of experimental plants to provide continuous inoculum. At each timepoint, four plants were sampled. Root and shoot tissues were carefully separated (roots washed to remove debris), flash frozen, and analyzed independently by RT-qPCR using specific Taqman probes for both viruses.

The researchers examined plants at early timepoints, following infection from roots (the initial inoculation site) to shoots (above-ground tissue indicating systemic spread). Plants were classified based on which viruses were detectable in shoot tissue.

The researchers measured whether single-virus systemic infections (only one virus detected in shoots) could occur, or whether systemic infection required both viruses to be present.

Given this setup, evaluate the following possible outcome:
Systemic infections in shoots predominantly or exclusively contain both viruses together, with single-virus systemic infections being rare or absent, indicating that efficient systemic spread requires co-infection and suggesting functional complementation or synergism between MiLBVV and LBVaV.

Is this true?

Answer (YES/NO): NO